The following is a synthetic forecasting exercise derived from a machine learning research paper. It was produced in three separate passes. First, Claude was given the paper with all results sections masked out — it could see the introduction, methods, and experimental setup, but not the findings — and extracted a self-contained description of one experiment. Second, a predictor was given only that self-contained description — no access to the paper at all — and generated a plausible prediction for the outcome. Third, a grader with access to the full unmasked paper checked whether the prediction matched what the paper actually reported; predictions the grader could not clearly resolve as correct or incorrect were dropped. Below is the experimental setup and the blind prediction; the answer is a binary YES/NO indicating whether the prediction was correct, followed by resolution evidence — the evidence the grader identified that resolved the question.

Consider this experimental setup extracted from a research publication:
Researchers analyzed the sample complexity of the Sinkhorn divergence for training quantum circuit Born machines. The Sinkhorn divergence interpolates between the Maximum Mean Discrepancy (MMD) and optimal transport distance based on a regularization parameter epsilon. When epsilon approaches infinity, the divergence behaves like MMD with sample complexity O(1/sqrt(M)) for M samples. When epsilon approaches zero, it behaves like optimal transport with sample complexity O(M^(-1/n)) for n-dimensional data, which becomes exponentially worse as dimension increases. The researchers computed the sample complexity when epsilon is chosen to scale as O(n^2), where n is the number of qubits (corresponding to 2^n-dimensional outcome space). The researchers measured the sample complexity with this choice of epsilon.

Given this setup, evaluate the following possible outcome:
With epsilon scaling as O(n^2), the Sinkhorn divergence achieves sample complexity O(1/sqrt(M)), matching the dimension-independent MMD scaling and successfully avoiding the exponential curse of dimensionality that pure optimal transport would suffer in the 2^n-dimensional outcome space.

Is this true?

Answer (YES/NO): YES